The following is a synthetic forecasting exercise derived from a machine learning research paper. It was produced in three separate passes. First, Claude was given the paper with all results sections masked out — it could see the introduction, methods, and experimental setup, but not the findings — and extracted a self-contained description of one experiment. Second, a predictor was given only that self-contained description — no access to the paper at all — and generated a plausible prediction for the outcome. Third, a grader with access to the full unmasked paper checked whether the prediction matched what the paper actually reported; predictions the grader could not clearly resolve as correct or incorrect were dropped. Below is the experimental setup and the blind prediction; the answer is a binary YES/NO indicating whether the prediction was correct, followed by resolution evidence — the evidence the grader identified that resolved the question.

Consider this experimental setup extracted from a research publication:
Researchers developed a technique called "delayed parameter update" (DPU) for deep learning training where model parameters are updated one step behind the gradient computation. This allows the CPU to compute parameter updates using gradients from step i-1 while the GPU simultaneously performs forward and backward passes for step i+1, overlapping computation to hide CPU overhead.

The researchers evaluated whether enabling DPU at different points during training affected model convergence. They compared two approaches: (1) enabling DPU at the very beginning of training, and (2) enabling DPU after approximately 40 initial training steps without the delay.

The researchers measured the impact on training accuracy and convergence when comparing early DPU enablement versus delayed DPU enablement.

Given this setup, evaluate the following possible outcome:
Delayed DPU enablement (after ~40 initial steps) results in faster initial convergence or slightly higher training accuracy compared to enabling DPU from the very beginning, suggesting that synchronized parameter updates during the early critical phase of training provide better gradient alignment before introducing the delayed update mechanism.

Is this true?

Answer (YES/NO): YES